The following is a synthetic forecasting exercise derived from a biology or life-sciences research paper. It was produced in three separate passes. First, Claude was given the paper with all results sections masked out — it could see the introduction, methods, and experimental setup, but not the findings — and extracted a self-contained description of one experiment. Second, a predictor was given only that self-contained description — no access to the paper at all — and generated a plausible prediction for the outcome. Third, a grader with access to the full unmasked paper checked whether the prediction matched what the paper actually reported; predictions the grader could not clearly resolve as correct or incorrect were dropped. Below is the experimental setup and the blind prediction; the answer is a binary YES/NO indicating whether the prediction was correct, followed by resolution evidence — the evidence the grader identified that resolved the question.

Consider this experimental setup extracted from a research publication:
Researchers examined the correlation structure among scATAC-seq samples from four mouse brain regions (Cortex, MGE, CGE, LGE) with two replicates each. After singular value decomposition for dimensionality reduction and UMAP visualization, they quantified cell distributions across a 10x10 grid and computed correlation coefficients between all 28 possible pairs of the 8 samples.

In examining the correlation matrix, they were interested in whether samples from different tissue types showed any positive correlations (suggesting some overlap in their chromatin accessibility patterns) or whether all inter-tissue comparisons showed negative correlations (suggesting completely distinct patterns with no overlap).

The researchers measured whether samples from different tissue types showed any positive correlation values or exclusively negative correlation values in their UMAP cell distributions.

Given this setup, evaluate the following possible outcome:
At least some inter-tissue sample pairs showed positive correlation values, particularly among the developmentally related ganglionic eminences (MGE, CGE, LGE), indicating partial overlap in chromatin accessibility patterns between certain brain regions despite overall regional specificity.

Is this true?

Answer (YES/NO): YES